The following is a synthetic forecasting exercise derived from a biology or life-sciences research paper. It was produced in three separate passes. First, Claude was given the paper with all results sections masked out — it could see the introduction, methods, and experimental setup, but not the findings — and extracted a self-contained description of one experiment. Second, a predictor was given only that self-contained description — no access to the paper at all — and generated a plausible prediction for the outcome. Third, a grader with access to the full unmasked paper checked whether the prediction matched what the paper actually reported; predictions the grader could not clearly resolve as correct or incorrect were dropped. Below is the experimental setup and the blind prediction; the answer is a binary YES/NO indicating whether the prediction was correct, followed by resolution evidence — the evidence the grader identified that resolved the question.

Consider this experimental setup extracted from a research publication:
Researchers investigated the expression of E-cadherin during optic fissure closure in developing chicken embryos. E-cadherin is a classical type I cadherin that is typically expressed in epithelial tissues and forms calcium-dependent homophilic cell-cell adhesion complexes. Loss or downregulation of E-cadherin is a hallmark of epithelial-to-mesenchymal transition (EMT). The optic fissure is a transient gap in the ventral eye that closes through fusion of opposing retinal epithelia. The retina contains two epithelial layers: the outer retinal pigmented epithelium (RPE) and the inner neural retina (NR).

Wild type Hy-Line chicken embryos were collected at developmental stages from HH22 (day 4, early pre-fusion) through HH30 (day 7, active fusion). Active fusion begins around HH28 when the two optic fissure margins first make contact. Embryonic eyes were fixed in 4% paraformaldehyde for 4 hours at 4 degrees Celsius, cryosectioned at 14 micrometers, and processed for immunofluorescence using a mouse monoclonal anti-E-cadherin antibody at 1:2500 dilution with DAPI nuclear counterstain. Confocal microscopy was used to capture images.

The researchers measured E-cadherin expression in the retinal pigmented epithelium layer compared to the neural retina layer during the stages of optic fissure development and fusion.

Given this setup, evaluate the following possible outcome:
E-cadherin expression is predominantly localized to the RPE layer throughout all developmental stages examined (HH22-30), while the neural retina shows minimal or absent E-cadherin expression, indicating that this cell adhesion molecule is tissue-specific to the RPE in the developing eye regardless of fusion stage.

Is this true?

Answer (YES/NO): NO